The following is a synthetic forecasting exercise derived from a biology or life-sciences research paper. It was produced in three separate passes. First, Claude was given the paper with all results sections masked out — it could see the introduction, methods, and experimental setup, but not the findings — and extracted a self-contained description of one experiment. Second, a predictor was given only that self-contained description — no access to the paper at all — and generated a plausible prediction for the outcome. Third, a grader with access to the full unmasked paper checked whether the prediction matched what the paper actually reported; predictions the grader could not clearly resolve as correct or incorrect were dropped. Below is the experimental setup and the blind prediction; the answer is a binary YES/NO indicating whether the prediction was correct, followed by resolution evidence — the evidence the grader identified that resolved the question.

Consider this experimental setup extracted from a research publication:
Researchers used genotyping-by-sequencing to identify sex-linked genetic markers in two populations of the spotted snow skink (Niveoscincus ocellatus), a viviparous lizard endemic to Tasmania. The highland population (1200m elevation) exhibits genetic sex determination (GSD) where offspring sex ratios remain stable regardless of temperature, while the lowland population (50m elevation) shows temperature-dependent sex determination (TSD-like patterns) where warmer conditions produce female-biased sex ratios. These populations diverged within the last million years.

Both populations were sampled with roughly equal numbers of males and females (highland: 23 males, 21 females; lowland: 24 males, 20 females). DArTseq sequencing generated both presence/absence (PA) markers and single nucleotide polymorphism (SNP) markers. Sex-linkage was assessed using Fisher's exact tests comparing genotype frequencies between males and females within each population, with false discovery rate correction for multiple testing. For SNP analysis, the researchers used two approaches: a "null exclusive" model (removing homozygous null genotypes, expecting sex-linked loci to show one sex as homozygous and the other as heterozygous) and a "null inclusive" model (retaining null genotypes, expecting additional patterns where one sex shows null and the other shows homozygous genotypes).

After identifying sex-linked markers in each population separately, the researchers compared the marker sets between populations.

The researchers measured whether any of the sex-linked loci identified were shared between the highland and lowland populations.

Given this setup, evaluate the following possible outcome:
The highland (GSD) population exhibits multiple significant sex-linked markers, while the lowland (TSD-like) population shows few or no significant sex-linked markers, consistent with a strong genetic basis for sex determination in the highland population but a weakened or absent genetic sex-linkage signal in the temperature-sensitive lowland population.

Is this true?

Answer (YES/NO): NO